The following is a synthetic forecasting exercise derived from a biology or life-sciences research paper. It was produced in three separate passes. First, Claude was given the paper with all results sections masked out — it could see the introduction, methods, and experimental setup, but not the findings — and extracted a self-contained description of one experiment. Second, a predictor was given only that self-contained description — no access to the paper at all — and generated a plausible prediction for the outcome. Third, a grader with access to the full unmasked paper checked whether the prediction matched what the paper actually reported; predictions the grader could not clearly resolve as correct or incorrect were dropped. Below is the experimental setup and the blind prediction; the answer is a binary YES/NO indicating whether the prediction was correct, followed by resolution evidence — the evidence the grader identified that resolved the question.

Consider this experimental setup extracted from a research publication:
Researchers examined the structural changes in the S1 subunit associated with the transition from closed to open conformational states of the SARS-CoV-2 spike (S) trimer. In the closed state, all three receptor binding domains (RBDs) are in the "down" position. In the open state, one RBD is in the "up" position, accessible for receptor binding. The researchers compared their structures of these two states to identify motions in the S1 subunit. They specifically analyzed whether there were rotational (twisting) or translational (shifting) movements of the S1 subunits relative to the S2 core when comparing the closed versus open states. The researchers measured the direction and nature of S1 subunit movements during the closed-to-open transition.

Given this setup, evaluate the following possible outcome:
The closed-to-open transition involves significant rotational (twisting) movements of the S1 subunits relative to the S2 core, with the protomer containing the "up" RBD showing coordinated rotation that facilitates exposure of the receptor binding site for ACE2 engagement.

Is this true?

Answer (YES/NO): YES